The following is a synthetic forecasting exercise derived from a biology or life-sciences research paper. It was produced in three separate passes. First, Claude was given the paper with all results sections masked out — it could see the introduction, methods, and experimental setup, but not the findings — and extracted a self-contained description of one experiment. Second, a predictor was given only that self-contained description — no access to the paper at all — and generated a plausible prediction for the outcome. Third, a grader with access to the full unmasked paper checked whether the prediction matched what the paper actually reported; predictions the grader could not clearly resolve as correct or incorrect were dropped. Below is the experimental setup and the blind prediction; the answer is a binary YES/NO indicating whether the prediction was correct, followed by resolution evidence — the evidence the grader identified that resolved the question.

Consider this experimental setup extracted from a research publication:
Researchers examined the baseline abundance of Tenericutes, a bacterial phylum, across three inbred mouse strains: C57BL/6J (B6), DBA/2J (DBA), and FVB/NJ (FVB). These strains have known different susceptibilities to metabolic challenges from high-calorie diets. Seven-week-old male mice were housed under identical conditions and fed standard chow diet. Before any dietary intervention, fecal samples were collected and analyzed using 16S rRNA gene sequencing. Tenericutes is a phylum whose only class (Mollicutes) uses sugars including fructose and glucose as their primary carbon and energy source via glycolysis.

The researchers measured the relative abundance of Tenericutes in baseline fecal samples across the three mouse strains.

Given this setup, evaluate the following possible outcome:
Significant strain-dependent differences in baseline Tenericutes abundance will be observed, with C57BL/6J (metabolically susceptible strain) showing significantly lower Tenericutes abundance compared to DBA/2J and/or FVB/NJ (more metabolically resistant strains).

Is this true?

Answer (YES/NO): NO